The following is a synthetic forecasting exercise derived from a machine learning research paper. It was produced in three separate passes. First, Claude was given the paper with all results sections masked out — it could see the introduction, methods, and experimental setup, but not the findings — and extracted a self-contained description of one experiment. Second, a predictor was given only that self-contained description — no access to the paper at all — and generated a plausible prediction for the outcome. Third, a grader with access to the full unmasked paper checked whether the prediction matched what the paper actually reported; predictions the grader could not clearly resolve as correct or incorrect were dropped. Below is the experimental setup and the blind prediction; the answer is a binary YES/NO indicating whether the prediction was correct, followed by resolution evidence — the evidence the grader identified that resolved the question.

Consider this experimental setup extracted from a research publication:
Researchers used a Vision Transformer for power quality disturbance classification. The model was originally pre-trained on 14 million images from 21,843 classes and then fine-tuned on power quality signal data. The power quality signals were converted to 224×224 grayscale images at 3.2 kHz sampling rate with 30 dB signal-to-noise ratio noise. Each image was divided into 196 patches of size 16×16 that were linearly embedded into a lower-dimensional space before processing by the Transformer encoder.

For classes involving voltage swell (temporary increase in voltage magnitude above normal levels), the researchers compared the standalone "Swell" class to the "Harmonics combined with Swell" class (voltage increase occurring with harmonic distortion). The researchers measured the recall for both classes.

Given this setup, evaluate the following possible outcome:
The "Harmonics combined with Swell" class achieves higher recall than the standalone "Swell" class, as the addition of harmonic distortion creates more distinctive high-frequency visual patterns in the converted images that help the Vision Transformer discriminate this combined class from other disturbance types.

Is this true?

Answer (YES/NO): NO